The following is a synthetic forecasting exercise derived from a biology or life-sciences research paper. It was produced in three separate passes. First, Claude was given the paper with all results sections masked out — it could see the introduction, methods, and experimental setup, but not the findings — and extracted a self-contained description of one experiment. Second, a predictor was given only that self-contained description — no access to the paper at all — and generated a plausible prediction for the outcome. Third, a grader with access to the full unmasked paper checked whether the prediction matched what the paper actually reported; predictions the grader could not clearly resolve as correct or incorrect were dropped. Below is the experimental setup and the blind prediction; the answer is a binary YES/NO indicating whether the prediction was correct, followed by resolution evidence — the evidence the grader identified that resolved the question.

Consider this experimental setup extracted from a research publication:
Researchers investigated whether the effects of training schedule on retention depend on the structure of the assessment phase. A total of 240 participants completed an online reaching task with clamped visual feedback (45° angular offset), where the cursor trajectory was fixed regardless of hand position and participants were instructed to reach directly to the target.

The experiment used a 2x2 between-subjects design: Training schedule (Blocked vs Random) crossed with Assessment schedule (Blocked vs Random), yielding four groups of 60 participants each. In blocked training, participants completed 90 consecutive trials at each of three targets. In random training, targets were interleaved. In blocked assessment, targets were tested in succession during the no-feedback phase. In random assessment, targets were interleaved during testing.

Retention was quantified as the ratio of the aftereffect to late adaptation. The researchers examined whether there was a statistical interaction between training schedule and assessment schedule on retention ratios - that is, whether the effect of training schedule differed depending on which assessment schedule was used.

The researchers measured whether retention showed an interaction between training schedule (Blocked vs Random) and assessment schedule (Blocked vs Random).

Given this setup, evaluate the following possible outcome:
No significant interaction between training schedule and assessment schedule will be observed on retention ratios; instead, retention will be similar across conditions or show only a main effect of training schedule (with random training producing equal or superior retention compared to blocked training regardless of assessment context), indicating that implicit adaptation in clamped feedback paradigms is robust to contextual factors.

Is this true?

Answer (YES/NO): YES